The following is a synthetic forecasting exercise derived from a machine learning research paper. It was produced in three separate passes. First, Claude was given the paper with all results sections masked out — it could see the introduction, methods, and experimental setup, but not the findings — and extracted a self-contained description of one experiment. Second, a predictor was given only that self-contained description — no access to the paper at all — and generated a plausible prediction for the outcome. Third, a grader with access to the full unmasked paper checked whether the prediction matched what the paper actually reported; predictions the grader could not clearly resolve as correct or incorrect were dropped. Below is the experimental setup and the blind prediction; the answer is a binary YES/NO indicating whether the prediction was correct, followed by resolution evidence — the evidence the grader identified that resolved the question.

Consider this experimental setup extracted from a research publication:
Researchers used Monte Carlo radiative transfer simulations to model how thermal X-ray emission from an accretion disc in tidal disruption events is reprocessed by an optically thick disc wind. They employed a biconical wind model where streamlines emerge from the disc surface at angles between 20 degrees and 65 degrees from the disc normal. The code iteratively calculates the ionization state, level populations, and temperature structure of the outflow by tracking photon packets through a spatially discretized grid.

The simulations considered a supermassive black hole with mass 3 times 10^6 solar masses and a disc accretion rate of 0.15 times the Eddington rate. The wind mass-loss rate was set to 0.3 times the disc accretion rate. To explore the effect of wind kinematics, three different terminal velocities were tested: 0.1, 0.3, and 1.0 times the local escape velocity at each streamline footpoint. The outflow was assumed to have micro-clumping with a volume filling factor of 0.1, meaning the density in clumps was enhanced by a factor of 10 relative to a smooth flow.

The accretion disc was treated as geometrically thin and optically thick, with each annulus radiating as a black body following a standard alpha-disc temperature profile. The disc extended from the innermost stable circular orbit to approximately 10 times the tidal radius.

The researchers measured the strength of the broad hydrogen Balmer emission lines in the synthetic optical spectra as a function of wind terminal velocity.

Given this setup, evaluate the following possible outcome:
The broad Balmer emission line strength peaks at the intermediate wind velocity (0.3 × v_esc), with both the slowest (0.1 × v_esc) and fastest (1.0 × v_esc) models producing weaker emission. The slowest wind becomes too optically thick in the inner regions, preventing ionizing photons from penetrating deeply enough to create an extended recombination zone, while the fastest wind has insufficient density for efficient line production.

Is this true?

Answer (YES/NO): NO